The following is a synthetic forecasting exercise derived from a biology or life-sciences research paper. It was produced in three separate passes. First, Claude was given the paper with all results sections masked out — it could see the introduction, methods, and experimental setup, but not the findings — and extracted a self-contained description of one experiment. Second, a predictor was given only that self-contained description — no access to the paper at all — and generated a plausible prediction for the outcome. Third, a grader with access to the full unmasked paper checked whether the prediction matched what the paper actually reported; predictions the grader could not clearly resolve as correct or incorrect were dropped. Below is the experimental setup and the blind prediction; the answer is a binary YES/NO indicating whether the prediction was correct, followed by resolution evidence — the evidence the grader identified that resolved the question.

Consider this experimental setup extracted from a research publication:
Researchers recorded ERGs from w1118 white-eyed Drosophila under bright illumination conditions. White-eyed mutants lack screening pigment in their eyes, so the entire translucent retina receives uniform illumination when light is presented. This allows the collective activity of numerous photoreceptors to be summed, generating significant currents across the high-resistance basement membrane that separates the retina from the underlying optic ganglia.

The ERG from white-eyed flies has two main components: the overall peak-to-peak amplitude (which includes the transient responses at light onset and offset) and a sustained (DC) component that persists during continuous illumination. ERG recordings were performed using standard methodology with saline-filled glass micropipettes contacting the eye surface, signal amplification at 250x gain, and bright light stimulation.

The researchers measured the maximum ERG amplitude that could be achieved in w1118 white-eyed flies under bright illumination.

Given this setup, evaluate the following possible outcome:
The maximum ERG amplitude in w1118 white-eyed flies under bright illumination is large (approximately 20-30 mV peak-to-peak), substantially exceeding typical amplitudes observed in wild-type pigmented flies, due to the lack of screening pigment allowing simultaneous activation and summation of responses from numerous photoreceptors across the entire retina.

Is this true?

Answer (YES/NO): NO